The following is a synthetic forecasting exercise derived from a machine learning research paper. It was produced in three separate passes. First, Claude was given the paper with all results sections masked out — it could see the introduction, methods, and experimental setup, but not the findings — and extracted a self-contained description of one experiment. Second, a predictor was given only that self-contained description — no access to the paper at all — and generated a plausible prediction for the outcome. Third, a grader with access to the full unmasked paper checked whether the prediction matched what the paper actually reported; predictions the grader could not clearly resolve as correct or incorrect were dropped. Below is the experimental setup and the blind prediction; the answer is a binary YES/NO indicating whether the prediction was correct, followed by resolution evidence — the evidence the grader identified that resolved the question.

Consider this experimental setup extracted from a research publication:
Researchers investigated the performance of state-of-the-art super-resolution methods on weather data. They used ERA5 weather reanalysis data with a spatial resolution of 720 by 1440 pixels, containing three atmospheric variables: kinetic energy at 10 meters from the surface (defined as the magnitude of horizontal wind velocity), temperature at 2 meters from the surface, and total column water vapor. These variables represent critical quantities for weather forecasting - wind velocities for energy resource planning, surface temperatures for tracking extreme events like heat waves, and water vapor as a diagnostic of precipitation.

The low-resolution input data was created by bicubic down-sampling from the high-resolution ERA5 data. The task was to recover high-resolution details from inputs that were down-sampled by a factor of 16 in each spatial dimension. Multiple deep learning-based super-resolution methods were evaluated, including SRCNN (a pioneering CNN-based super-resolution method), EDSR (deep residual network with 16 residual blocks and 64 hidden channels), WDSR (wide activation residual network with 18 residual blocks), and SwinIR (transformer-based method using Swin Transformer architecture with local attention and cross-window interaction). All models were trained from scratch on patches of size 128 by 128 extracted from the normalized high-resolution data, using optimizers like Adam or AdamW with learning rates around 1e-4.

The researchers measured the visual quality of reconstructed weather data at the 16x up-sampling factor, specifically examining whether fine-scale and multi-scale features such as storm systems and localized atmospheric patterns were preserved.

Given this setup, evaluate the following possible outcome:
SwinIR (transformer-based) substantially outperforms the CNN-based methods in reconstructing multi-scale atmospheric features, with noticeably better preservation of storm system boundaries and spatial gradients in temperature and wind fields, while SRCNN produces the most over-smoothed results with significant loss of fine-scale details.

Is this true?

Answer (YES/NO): NO